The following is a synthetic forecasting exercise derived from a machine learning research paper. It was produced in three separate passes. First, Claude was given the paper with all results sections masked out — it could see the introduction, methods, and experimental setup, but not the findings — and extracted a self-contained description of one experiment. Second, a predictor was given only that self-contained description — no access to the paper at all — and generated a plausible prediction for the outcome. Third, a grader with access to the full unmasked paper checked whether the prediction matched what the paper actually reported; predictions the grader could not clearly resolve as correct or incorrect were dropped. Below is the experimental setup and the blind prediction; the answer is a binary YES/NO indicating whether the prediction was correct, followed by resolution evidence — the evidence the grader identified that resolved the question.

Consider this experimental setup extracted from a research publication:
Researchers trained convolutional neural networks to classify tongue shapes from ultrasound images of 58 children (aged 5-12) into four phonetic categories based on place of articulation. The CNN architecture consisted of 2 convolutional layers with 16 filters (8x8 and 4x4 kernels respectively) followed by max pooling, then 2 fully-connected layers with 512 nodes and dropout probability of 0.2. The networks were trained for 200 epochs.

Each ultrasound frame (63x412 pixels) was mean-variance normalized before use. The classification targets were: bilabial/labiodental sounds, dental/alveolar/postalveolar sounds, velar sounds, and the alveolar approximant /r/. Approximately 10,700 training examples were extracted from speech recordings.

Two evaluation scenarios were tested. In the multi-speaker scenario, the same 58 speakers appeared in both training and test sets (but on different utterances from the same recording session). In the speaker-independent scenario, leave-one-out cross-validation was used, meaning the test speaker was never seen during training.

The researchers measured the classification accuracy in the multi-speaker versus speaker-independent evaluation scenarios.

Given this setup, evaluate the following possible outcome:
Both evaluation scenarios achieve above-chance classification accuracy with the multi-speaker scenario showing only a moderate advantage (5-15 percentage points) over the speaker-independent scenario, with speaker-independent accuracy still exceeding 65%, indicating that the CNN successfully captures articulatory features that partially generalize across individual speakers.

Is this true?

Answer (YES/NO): NO